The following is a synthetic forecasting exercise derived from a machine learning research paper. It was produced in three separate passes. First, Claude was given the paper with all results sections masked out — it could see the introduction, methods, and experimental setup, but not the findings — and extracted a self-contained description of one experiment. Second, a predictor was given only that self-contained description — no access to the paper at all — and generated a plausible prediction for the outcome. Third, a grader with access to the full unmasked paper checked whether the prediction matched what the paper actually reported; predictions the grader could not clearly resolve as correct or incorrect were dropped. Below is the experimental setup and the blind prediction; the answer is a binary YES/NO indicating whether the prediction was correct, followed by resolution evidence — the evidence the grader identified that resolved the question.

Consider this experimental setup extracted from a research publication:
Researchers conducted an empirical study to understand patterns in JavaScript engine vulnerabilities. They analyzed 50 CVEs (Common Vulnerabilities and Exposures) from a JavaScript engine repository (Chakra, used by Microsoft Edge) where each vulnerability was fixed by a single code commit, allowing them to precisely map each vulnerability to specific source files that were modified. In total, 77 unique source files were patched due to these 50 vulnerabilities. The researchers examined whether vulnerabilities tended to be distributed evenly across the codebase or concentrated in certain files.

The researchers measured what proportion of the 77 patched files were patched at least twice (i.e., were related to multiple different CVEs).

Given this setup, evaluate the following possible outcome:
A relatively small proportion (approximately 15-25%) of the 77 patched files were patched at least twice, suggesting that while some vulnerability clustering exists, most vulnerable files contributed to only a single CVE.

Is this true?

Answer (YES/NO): NO